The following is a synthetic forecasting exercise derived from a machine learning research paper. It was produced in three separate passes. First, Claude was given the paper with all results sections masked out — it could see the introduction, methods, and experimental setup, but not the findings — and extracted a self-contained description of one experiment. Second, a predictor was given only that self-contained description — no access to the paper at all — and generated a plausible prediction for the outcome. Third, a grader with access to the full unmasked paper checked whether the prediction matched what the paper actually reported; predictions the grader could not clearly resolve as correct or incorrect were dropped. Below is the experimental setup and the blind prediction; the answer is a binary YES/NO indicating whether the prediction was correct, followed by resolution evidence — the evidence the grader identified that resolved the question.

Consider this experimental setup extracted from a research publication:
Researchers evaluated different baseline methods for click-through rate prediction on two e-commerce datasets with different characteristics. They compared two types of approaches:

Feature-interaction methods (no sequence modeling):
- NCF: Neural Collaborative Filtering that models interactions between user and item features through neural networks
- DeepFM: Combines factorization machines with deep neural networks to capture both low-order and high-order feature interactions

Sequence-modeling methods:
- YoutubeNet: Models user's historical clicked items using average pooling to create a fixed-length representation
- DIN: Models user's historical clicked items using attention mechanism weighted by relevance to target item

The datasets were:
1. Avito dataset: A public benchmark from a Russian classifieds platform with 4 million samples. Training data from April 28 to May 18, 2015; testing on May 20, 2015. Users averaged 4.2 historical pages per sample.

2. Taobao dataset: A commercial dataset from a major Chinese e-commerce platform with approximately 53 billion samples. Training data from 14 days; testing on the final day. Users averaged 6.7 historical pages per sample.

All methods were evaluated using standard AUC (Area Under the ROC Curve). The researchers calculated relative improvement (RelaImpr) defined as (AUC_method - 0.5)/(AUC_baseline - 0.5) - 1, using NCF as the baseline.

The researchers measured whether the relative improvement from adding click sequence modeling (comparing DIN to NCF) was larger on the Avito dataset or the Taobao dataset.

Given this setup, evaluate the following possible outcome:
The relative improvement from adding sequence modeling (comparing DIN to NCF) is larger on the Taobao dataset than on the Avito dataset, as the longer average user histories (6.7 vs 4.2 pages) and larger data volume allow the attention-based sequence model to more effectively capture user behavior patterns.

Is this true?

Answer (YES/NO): YES